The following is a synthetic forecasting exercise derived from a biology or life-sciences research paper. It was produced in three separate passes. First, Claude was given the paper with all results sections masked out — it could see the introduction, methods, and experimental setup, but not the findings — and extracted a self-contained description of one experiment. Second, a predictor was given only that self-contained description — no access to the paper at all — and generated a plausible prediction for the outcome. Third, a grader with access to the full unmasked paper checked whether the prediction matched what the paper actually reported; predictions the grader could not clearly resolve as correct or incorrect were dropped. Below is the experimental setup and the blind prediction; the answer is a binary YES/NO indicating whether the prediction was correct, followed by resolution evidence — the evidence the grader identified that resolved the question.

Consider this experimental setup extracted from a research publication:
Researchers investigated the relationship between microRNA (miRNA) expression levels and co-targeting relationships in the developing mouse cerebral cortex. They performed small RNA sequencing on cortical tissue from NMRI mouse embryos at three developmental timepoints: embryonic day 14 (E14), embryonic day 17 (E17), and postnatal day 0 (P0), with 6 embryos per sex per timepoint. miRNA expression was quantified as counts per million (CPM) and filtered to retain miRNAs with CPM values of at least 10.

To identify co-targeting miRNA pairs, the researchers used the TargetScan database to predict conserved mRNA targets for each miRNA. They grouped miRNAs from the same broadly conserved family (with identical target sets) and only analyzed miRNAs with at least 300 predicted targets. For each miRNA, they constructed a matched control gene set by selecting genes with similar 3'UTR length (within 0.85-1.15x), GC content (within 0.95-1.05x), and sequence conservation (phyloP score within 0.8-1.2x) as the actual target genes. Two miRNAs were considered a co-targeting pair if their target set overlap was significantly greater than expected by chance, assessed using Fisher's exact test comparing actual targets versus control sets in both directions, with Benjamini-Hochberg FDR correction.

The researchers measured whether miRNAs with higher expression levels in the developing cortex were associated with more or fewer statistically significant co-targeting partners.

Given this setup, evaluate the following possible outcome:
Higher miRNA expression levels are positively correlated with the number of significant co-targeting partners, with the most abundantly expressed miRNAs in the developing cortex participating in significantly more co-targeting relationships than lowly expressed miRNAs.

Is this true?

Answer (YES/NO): YES